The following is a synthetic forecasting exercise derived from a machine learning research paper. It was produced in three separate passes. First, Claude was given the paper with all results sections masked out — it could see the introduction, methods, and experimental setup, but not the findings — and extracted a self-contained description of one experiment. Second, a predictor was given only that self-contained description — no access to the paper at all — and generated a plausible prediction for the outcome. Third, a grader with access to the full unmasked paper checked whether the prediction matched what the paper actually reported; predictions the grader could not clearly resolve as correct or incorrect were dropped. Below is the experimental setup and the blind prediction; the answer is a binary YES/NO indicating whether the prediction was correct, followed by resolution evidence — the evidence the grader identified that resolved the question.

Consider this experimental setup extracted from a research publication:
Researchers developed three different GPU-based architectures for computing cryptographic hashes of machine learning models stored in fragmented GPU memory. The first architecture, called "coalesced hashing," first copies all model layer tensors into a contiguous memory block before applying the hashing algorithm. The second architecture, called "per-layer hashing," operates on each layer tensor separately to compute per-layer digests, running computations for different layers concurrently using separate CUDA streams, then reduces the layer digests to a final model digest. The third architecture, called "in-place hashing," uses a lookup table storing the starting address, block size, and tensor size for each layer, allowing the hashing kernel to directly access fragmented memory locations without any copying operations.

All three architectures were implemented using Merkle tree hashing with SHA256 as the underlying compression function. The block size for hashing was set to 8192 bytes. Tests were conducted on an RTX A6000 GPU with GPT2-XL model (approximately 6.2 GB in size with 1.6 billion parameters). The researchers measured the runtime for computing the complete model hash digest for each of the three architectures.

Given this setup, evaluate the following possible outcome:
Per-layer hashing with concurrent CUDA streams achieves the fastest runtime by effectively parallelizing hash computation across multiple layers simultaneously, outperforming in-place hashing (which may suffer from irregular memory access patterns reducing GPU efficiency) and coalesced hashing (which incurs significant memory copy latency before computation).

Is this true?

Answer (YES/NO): NO